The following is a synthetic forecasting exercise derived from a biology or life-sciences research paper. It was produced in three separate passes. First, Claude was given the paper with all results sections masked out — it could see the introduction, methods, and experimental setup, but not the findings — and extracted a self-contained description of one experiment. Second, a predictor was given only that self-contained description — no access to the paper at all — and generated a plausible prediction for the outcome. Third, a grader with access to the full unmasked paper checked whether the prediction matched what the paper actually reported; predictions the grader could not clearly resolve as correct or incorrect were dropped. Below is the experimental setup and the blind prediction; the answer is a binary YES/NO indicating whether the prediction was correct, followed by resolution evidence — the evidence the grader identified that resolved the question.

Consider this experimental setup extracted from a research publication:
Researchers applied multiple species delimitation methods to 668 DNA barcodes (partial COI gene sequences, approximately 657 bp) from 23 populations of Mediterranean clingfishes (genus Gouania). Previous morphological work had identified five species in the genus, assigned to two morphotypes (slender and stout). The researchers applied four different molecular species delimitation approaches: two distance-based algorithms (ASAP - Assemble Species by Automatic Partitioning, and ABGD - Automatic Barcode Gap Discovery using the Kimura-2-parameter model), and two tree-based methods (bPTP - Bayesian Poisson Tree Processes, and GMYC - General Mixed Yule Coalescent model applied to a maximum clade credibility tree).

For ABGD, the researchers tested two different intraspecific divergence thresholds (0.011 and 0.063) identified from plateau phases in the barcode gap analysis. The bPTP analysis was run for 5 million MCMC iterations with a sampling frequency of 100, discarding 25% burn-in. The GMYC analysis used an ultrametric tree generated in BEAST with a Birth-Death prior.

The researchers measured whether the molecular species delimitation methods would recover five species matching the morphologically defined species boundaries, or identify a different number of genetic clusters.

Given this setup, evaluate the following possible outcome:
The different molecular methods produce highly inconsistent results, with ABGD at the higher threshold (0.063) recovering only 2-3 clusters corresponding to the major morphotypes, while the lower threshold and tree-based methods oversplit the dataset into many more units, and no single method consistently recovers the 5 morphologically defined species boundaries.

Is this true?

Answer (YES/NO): NO